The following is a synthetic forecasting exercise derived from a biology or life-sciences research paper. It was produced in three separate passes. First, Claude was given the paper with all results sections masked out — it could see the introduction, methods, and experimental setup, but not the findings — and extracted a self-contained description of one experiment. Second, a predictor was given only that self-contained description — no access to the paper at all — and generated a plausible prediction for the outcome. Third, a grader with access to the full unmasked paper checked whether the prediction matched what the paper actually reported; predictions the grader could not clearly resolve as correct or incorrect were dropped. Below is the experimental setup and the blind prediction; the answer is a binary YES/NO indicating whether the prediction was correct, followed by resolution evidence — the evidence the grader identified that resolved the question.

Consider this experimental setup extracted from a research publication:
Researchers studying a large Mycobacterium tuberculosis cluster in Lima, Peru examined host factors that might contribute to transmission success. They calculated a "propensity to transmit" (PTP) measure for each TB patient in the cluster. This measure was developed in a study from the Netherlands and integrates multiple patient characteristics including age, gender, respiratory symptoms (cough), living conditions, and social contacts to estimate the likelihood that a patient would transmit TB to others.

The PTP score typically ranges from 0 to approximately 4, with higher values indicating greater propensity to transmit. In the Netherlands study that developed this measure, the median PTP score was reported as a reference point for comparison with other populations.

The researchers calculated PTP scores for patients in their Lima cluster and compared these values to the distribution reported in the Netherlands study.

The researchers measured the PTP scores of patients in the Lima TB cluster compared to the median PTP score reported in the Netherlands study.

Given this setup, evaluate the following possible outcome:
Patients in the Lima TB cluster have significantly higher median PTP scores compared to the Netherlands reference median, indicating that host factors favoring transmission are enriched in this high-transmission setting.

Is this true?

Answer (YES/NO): NO